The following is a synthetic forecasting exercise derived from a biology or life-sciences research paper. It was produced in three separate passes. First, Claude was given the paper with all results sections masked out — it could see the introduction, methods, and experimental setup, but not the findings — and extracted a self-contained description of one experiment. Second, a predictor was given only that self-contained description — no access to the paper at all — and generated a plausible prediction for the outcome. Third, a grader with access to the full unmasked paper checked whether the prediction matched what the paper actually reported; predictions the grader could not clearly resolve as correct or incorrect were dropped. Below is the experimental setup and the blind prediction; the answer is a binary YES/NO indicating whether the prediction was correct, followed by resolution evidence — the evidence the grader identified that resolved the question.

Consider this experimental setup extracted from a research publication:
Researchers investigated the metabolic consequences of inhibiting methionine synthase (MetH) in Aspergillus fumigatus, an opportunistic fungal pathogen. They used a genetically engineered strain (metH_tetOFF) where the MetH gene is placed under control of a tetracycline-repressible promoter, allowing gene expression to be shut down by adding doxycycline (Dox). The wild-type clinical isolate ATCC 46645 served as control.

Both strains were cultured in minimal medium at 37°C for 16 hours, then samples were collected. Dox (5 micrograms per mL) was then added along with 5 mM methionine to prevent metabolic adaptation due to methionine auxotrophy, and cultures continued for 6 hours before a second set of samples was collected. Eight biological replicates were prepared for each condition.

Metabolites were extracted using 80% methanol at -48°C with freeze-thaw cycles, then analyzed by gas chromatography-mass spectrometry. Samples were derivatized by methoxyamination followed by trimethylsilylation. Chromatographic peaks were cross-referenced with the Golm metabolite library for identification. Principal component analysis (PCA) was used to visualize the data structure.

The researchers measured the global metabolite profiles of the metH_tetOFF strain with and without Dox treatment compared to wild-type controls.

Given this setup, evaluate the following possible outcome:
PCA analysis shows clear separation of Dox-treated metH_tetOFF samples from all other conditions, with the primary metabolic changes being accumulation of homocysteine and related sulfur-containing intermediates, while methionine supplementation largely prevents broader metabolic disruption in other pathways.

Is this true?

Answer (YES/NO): NO